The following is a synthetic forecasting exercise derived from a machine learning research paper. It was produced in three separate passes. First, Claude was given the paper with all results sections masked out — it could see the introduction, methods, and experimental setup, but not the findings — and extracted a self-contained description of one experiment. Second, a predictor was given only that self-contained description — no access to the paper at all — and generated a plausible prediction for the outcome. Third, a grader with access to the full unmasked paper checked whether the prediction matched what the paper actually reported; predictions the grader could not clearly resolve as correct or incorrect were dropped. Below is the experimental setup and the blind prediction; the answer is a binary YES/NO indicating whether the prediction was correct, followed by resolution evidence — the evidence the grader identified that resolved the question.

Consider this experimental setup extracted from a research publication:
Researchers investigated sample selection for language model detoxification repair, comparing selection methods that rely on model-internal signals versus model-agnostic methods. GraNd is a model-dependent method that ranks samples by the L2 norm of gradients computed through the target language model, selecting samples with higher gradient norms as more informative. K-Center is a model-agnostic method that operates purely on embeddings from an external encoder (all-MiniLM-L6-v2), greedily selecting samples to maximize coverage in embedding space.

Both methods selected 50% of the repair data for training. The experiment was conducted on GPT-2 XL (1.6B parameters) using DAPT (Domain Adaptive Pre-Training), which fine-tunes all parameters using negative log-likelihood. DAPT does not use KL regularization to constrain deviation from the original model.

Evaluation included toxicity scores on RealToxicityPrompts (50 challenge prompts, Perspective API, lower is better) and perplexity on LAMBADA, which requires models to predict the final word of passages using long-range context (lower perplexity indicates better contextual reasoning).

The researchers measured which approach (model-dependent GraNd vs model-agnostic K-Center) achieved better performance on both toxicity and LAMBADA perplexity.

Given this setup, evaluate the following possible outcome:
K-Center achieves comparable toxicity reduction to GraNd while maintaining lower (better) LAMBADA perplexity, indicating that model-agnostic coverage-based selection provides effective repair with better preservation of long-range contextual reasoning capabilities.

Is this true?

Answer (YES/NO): NO